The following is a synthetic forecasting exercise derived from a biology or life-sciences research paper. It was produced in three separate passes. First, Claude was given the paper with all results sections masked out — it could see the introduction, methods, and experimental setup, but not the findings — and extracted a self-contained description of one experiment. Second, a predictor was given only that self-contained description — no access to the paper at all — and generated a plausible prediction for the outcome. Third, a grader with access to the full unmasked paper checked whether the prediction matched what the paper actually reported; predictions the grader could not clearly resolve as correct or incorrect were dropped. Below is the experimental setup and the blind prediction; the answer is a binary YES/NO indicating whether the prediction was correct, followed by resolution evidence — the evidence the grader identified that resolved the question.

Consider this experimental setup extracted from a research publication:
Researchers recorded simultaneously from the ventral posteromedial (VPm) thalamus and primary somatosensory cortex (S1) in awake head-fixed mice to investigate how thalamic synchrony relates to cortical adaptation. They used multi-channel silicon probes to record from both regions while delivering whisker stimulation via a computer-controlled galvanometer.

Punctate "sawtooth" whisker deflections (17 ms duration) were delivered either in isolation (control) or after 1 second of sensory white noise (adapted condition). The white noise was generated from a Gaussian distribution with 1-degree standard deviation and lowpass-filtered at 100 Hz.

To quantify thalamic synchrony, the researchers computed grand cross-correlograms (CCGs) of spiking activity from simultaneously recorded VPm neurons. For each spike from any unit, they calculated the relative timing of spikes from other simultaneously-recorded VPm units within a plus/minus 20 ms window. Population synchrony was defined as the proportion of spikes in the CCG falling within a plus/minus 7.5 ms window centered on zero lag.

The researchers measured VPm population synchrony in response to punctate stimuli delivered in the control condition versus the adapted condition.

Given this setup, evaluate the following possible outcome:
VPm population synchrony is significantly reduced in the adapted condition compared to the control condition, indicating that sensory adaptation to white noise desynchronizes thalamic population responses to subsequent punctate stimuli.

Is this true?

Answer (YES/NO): YES